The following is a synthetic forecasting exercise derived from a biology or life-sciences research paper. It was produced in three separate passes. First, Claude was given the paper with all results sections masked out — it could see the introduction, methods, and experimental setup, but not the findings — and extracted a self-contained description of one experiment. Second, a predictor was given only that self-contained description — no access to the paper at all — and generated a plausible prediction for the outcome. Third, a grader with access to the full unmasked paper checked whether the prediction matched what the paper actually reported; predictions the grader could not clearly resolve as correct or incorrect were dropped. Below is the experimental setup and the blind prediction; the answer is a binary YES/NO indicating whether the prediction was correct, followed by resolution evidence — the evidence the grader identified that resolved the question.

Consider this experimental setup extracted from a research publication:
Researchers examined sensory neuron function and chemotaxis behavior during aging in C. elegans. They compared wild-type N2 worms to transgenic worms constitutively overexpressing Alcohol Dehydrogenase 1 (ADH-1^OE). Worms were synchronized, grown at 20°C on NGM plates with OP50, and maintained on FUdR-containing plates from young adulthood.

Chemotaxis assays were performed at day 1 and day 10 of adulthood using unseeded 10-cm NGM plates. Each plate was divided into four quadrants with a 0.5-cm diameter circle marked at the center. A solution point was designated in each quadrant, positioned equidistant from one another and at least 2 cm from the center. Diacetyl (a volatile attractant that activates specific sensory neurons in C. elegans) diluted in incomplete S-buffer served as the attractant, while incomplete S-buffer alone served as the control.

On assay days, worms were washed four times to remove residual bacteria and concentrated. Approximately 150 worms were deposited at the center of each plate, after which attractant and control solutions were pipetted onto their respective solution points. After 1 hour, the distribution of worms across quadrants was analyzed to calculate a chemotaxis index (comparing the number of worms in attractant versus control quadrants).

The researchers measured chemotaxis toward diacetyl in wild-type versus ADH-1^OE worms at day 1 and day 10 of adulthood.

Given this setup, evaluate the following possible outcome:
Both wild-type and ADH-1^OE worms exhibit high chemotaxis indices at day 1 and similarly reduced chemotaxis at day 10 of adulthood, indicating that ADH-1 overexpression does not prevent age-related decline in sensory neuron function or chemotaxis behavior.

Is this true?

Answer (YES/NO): NO